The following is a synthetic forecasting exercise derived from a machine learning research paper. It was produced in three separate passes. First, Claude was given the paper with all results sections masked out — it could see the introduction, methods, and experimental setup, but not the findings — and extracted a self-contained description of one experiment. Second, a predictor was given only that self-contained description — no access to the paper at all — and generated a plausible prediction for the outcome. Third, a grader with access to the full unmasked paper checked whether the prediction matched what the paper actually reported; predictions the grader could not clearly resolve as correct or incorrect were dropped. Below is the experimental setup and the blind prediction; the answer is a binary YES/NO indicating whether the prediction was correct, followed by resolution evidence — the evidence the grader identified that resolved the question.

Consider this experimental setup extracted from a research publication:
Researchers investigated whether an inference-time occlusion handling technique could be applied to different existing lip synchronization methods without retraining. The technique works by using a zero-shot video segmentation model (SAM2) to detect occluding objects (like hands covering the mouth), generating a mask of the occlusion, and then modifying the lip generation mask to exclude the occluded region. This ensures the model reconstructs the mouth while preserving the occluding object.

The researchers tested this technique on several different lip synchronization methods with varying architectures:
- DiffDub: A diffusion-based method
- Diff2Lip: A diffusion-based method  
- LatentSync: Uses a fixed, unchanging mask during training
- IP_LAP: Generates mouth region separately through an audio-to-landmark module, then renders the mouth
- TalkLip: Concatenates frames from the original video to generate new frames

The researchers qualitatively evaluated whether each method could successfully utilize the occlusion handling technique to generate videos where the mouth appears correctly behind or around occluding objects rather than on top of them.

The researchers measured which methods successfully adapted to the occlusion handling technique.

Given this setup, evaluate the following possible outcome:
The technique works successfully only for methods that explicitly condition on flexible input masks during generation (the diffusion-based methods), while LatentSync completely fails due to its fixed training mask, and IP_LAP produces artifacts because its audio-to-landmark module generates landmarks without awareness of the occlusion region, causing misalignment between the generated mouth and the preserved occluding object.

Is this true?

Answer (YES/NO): NO